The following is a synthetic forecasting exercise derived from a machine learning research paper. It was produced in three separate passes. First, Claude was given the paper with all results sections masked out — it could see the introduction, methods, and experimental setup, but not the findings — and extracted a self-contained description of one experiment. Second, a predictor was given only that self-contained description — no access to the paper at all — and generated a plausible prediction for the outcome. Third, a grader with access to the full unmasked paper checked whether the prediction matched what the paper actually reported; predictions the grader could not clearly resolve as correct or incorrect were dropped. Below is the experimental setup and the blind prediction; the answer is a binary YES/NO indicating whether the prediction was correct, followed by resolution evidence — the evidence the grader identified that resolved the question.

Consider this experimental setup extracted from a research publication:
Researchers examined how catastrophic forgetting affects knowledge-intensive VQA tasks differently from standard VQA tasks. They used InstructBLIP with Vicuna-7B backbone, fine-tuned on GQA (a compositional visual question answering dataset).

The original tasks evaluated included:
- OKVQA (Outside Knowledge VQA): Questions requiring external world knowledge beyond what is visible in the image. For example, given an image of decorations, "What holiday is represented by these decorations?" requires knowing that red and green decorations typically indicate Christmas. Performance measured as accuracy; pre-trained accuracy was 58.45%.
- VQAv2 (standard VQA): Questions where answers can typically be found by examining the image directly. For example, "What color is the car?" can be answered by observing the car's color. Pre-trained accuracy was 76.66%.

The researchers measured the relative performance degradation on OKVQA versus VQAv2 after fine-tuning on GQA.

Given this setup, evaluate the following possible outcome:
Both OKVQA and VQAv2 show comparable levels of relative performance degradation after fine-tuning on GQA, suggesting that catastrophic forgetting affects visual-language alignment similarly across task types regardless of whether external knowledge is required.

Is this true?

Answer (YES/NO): NO